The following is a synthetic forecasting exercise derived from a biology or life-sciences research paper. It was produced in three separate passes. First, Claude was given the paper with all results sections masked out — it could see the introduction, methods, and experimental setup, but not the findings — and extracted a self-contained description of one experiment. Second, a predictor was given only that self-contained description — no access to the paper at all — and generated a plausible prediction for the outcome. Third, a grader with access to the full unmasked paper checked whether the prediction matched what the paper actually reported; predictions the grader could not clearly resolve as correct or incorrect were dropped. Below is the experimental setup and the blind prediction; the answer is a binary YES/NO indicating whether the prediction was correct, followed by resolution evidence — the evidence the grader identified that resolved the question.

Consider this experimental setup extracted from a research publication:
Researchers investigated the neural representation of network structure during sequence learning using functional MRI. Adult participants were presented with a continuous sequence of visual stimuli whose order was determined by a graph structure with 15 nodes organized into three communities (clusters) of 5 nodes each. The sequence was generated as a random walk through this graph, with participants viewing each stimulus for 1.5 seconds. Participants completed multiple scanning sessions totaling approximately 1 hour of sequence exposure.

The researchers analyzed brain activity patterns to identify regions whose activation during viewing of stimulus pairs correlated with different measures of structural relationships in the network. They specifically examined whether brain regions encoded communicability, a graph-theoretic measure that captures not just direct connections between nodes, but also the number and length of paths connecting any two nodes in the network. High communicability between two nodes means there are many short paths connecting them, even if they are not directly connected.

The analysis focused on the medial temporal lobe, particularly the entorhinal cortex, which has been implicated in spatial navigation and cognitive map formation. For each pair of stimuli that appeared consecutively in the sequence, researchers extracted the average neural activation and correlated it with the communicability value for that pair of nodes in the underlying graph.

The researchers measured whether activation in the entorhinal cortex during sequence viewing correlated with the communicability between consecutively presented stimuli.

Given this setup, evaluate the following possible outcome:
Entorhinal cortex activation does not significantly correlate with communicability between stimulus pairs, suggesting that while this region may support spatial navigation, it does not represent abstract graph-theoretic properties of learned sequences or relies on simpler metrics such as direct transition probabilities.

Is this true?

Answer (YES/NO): NO